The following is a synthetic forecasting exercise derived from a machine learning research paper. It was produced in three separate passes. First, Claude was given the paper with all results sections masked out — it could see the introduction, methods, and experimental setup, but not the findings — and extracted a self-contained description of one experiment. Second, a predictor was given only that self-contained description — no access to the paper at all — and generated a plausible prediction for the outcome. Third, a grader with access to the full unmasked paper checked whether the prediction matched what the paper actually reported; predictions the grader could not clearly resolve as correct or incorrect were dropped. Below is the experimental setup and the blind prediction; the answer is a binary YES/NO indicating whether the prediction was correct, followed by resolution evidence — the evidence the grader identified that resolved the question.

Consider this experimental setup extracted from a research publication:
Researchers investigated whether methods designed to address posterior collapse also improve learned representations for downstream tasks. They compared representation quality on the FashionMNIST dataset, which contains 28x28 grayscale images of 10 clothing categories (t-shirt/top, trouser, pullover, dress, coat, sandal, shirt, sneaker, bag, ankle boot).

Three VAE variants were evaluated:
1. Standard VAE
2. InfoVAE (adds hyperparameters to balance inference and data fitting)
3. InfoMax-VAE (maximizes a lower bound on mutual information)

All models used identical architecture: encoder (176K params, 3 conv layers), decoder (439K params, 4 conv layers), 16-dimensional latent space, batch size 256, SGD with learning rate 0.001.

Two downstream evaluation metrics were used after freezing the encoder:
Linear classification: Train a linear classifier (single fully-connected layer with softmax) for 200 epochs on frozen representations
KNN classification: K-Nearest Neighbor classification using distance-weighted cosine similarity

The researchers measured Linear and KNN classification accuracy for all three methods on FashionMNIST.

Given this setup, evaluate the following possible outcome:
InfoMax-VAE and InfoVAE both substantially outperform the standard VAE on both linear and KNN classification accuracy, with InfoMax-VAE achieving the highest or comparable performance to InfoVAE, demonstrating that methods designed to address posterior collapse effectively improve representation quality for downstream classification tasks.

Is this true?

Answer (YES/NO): NO